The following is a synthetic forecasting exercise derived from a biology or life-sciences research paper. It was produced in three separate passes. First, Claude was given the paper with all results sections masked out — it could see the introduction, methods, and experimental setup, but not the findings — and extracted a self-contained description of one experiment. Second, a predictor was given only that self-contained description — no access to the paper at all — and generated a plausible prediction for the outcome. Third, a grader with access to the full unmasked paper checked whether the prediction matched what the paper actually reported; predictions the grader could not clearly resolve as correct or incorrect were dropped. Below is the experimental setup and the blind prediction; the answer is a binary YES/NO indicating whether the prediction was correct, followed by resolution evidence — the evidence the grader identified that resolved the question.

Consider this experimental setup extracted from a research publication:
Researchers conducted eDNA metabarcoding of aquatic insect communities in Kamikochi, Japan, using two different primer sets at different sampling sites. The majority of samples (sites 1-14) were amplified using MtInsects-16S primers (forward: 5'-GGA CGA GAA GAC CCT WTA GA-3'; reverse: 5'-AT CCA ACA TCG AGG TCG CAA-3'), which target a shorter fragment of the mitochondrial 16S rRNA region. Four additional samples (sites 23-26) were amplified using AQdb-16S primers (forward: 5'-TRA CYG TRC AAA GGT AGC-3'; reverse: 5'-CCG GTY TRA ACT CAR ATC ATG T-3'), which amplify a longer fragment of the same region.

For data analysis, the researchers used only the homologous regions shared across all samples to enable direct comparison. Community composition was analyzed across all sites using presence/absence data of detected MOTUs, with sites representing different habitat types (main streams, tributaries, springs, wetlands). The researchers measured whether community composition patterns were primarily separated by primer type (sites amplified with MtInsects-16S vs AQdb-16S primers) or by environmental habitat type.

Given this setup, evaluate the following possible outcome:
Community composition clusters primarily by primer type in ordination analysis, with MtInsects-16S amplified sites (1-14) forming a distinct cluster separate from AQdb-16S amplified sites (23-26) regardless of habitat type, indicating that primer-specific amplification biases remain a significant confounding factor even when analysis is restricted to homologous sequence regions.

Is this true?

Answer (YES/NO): NO